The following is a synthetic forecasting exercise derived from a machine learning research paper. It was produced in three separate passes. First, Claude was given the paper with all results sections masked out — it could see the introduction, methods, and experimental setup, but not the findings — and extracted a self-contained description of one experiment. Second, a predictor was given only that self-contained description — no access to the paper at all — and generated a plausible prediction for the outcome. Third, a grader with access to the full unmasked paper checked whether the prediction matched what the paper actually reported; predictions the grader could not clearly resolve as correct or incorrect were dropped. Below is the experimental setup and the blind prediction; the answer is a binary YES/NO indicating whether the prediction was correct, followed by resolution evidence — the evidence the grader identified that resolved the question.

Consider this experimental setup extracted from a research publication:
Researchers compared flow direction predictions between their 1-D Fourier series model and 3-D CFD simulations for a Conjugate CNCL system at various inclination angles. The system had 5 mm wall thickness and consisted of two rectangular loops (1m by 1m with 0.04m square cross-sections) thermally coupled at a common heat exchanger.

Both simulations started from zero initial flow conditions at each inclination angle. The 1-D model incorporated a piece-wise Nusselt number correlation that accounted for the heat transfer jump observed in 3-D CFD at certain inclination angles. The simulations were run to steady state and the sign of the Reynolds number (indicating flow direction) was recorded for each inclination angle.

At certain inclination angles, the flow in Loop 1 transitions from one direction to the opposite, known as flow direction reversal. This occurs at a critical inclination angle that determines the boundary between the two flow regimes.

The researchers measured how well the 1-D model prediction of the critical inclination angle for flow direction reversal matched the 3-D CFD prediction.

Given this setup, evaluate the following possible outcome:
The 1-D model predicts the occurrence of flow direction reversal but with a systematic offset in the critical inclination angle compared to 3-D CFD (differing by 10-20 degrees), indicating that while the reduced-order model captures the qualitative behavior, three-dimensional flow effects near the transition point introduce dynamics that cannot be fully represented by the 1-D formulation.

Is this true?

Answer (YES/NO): NO